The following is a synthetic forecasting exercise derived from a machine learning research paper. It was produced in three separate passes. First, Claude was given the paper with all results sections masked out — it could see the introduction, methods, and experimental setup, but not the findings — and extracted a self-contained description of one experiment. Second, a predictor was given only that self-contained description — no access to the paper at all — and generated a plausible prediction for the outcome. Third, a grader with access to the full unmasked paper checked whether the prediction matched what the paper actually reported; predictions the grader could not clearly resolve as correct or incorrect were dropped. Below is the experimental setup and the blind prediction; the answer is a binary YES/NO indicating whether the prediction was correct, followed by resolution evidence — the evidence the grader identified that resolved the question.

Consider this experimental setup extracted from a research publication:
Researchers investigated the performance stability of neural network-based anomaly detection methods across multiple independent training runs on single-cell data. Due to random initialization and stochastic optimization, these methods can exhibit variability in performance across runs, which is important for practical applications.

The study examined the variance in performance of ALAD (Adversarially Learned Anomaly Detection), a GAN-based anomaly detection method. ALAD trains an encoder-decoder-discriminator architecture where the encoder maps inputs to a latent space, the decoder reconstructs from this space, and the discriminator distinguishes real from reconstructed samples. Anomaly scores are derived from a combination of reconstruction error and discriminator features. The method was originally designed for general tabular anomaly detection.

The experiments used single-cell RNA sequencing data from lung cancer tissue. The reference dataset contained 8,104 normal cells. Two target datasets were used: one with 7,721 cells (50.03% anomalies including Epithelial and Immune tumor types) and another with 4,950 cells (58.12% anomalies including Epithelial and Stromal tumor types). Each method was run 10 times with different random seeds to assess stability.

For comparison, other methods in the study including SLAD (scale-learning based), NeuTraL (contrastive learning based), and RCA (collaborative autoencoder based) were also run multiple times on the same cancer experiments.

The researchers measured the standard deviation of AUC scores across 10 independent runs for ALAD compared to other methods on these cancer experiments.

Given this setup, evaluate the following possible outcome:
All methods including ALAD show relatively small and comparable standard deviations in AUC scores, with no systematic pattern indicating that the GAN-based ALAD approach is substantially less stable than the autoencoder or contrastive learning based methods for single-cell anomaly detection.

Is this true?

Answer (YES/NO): NO